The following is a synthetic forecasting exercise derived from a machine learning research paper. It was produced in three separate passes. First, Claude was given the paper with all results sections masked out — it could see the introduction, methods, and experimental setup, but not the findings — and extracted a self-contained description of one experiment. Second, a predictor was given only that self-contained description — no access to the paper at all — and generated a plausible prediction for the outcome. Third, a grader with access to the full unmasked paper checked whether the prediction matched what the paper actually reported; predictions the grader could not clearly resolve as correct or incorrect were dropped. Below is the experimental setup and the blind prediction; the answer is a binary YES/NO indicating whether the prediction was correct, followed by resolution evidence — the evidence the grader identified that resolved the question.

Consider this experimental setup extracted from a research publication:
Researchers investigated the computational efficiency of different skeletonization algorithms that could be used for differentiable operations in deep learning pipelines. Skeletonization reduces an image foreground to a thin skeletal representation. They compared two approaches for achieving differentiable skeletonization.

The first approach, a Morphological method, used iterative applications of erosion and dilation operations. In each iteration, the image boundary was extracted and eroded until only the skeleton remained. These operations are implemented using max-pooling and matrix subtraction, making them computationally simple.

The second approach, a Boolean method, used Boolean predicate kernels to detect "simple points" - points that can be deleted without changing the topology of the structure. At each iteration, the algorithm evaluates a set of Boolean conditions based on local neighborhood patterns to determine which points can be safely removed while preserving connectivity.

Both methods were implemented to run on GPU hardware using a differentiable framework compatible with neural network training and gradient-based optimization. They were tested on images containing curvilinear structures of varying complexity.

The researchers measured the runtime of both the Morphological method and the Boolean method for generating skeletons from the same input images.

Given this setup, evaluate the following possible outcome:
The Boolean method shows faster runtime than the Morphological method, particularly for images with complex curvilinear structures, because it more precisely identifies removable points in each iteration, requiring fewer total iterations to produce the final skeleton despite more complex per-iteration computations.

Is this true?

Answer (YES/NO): NO